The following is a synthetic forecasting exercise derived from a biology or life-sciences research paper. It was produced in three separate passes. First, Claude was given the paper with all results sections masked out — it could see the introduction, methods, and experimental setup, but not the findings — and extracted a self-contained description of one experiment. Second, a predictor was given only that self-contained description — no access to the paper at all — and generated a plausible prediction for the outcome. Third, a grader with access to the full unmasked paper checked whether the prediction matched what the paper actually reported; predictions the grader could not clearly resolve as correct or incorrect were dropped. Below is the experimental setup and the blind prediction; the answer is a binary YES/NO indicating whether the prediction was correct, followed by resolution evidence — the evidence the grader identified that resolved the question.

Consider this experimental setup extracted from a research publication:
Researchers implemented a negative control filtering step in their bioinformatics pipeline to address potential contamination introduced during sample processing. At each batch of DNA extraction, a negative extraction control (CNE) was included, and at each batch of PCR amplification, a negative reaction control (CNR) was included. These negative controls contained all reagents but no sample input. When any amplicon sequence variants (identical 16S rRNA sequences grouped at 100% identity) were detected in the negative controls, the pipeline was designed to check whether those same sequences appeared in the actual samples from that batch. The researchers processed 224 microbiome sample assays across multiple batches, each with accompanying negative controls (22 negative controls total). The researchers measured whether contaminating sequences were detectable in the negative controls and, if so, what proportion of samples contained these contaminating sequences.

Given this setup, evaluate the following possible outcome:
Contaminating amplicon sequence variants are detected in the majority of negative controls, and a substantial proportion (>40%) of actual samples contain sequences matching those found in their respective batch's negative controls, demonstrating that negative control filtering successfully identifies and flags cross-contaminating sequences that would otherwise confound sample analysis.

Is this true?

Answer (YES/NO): NO